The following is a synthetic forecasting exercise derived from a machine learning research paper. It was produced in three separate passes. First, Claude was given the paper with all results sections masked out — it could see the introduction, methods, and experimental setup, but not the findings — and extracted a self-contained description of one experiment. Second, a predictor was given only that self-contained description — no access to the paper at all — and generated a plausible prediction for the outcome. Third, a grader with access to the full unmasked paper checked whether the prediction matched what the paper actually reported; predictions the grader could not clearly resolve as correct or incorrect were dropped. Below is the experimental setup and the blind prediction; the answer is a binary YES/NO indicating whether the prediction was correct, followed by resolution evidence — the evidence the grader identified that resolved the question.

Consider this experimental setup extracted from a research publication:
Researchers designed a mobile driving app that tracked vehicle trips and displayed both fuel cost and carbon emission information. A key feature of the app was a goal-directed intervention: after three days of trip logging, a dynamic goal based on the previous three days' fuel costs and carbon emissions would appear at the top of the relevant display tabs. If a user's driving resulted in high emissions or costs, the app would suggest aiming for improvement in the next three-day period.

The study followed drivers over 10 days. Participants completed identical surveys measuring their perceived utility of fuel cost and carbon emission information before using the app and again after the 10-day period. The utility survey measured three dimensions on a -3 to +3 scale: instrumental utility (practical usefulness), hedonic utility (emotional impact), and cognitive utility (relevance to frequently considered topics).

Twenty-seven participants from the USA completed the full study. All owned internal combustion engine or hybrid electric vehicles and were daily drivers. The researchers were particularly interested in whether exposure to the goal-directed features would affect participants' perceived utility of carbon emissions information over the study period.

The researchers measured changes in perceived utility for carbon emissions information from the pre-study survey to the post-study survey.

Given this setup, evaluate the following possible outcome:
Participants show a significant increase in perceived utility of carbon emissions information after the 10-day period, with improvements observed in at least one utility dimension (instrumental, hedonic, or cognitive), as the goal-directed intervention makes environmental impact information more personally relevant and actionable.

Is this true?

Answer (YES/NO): NO